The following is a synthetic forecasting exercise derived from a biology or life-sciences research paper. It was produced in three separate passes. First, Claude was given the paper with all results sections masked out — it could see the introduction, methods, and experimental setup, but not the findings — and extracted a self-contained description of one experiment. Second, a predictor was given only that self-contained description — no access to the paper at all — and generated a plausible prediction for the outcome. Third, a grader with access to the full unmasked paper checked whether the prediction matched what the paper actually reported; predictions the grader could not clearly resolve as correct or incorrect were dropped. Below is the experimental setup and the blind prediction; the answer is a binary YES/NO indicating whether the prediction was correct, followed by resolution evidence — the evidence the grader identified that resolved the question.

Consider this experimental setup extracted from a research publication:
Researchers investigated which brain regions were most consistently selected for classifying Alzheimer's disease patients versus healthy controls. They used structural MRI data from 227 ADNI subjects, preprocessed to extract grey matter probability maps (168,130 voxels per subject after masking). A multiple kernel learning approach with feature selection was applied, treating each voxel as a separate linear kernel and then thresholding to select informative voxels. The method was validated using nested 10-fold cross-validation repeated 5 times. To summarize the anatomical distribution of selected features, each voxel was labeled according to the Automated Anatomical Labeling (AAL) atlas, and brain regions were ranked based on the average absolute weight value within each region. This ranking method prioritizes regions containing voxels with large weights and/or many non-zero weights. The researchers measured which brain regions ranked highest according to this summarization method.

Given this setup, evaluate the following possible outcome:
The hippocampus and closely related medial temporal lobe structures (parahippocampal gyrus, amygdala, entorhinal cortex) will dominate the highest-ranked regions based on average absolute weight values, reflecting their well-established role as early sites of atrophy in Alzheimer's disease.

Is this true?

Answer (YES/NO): YES